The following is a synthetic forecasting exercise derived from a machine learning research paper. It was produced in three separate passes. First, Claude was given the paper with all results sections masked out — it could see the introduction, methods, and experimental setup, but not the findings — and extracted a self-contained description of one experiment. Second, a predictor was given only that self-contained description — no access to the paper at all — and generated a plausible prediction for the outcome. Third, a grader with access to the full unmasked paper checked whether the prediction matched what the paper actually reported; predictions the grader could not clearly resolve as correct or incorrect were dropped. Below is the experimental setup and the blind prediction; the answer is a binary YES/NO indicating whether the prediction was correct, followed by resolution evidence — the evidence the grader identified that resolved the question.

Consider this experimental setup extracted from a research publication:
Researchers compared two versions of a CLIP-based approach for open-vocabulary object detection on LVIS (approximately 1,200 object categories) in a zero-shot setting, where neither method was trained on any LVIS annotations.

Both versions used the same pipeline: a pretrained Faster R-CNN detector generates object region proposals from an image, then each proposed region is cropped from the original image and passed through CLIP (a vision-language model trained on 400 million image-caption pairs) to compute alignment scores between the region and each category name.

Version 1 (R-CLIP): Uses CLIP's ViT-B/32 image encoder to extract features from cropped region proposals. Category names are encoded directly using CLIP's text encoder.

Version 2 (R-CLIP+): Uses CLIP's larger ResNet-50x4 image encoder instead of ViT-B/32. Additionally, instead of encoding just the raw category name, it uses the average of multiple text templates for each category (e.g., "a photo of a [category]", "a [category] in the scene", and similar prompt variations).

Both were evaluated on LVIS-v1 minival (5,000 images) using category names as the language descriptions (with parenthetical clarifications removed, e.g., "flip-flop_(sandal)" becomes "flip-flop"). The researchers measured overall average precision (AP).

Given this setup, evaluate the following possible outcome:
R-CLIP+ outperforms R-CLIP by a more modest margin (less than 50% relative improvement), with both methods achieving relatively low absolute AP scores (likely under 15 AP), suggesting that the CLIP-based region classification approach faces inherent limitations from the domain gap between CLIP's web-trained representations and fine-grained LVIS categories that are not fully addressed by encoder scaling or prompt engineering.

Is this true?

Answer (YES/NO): YES